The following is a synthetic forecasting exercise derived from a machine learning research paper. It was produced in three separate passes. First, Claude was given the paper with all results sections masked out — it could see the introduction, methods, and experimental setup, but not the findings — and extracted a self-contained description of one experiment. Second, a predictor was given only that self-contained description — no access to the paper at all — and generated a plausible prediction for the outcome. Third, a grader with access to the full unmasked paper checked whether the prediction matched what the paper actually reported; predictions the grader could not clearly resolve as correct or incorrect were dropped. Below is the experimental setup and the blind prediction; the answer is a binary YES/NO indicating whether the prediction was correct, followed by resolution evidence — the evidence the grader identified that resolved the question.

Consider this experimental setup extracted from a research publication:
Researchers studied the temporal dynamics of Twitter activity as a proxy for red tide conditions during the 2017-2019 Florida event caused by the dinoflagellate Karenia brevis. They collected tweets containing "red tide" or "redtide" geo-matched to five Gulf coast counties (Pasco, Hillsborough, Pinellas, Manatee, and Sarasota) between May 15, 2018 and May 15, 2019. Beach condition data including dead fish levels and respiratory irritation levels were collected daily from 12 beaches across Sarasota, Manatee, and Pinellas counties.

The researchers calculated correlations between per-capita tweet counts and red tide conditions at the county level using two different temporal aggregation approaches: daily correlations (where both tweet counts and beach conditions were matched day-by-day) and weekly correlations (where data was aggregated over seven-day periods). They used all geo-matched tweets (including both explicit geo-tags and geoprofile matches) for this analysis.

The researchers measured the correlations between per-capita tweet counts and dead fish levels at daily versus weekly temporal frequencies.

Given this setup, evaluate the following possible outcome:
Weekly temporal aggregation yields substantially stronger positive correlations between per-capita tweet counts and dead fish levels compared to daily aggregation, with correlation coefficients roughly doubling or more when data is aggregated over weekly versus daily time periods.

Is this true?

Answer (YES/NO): NO